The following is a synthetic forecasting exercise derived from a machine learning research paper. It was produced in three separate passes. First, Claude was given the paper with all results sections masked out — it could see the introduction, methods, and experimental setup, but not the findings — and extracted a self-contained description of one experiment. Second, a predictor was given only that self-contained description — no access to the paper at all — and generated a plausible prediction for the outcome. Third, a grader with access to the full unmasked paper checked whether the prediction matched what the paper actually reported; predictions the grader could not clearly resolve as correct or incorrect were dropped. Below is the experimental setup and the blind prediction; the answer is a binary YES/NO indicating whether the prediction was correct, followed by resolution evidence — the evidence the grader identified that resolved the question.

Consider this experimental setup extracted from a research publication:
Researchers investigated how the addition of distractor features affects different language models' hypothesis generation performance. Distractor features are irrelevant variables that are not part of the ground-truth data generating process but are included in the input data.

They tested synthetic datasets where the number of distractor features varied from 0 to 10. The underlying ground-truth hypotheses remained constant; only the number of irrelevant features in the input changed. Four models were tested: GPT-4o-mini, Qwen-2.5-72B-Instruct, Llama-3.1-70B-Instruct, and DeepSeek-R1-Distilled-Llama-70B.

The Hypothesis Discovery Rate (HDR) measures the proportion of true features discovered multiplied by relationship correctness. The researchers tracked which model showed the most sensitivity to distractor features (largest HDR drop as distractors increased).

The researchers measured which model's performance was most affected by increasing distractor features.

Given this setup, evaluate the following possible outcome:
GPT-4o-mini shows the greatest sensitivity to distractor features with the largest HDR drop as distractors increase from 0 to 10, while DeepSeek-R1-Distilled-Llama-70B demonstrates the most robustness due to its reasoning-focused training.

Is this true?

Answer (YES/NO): NO